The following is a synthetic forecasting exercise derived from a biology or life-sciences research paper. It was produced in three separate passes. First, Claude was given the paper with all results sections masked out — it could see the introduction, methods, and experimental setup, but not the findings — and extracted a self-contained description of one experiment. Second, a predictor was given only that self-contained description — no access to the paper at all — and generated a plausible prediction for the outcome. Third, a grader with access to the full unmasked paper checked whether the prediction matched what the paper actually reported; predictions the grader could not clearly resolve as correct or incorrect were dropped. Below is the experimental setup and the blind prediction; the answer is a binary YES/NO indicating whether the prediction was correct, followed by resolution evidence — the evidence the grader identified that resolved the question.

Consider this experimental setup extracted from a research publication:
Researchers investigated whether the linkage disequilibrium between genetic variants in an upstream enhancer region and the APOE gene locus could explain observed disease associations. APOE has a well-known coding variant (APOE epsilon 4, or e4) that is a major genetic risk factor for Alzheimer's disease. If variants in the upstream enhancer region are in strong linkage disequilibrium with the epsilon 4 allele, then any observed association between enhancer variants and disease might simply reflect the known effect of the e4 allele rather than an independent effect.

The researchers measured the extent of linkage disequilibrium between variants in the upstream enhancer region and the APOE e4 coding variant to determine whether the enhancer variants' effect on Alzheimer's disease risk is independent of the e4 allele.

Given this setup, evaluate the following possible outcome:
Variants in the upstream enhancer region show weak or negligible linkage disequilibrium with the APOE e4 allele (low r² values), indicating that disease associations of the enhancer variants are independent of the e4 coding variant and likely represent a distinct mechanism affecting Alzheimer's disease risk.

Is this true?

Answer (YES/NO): YES